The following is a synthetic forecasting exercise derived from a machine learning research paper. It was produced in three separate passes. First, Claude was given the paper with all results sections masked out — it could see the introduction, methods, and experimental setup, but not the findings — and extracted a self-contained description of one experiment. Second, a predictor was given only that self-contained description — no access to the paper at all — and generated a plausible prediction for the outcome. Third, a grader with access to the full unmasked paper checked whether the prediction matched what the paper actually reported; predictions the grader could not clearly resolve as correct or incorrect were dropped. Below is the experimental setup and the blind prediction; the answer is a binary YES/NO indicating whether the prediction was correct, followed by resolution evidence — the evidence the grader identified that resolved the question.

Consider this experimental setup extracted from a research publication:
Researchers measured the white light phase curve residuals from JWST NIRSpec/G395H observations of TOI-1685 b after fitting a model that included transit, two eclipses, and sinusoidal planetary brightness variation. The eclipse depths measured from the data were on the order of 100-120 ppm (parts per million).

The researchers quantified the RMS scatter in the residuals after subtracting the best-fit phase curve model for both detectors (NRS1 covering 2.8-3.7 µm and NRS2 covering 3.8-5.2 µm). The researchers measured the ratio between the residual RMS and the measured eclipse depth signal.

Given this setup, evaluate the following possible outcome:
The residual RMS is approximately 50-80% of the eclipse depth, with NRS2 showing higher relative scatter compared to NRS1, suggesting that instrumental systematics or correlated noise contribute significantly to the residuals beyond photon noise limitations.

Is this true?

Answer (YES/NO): NO